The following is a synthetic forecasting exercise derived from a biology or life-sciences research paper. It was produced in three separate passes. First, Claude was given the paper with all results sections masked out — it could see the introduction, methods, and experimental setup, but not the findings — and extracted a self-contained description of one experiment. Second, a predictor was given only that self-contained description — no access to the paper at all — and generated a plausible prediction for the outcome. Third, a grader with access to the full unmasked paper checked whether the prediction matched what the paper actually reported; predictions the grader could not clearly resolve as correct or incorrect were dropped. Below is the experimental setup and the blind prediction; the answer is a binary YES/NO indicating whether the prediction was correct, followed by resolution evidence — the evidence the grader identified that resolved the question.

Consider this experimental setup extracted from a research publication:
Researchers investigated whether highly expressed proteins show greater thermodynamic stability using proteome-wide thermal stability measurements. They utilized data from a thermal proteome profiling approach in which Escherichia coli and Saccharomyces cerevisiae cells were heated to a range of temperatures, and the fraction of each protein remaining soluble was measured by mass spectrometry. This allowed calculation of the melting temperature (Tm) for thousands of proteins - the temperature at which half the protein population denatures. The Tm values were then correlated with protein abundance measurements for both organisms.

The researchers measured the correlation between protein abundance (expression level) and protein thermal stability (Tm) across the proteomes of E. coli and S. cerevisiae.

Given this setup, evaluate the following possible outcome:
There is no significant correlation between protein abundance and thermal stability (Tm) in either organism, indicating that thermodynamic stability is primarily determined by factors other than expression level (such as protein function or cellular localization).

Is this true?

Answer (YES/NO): YES